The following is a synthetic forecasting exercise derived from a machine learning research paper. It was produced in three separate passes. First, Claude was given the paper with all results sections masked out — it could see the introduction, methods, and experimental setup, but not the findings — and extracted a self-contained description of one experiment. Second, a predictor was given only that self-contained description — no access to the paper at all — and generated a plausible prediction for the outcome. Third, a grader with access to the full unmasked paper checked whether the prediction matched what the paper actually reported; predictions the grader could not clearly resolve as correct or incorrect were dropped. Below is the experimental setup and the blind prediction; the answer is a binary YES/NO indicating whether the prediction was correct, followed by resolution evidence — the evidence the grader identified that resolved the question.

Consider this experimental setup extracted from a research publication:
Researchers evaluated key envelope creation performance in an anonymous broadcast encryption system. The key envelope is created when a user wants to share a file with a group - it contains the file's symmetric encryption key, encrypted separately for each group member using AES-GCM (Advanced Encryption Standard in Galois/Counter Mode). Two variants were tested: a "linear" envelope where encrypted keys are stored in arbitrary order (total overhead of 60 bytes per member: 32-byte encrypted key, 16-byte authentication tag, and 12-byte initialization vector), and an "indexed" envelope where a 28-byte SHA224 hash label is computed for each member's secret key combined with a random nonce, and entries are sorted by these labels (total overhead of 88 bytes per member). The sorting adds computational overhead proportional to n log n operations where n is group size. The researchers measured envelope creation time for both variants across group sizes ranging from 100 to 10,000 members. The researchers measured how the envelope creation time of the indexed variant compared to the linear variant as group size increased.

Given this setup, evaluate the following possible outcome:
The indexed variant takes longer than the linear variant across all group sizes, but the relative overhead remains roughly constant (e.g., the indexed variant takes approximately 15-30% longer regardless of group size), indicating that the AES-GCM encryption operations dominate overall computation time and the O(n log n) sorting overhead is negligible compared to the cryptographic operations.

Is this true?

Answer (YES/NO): NO